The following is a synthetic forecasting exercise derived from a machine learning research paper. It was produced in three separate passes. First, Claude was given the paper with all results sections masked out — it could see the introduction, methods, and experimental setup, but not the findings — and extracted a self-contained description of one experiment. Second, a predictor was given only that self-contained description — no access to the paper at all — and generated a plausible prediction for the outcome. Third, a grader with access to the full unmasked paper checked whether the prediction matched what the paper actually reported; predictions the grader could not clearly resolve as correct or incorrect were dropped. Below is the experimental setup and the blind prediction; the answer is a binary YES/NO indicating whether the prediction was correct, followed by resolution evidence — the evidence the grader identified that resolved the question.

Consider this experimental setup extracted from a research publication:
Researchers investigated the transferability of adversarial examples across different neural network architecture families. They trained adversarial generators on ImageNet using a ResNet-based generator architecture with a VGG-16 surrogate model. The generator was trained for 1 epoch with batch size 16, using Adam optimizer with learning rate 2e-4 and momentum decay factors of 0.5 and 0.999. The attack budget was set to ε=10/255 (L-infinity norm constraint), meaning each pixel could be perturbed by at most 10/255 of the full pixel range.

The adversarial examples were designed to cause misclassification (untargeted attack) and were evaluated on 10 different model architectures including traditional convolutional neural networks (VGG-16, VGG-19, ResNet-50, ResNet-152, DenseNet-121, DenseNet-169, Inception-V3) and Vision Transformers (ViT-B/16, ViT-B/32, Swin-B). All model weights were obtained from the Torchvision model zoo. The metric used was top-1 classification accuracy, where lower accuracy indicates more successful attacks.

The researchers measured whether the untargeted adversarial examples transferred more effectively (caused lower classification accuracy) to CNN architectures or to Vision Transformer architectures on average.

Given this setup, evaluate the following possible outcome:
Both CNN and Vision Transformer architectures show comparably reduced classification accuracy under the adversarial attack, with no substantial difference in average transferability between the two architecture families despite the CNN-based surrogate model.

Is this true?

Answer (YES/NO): NO